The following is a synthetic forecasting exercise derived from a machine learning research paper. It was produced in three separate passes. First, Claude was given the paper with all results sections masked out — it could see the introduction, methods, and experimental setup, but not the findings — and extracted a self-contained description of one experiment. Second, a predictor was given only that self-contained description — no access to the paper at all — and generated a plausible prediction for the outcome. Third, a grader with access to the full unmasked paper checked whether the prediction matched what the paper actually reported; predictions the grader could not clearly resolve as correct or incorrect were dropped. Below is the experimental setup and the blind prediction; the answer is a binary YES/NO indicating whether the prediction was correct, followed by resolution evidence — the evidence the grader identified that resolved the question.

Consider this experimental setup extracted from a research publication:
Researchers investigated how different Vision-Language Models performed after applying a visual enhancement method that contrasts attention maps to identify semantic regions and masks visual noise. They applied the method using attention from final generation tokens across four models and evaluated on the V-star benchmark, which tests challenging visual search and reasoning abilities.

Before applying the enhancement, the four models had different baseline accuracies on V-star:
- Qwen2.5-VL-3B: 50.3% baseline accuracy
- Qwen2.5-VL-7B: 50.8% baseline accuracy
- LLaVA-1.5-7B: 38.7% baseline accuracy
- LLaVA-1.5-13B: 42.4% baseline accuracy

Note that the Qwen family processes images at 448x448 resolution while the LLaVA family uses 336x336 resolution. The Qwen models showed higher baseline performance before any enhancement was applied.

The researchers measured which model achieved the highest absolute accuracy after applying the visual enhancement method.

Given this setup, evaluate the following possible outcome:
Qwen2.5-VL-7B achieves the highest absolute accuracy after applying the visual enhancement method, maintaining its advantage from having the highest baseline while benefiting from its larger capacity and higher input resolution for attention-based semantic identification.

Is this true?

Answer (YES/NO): NO